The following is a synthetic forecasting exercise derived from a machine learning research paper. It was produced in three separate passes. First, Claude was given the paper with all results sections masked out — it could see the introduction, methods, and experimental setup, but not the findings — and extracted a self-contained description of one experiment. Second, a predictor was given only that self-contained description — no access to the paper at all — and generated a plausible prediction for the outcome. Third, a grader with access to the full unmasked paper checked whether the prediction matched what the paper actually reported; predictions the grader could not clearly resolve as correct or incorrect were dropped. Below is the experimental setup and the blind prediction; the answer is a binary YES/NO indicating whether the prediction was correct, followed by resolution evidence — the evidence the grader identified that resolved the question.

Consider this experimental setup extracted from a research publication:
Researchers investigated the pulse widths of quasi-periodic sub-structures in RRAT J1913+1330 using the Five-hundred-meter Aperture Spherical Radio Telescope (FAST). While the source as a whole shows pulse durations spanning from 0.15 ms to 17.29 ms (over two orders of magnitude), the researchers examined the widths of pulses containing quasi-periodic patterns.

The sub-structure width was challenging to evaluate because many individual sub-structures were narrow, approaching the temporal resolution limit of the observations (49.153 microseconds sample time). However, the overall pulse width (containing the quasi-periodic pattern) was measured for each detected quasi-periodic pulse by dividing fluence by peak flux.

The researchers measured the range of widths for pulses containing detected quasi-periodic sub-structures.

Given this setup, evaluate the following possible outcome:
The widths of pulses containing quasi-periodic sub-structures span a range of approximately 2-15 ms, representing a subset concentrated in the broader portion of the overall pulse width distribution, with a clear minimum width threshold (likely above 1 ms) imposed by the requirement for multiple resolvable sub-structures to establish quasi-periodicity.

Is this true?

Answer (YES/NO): NO